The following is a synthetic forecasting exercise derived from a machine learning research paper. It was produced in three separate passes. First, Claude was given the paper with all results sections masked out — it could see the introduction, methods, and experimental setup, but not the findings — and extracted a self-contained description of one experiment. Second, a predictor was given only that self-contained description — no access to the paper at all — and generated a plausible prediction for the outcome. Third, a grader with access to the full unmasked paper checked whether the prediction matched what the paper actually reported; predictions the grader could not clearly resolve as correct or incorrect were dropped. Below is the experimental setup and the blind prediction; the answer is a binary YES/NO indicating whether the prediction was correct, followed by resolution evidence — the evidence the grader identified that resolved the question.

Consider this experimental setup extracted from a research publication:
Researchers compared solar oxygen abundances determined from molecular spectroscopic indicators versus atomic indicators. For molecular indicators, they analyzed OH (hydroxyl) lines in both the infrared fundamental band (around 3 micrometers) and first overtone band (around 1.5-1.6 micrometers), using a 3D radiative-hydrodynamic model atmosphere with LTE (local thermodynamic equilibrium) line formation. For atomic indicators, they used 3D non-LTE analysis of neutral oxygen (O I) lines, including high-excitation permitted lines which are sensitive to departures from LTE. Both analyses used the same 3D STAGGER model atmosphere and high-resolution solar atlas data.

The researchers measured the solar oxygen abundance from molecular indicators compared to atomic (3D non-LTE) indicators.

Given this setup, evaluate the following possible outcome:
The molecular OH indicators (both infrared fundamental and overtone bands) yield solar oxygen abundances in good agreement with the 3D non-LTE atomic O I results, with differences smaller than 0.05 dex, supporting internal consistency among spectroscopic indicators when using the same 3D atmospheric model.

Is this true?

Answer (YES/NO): YES